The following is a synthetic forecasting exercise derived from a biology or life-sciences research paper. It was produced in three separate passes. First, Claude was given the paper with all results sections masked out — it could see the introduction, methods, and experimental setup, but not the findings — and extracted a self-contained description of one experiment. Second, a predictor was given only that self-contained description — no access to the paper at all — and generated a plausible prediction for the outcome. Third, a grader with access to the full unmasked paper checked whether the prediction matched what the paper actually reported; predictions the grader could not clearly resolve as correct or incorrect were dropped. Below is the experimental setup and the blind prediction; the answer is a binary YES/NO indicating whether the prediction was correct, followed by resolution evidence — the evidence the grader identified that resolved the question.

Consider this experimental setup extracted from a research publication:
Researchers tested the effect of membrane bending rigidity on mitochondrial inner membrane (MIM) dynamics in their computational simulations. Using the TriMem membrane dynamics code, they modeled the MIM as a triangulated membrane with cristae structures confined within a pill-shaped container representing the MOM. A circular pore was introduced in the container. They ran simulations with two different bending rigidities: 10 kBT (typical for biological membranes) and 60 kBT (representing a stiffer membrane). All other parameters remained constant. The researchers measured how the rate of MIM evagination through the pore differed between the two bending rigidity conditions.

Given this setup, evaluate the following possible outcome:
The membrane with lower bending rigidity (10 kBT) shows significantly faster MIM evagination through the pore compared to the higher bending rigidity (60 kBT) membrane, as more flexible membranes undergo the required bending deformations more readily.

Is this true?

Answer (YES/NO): NO